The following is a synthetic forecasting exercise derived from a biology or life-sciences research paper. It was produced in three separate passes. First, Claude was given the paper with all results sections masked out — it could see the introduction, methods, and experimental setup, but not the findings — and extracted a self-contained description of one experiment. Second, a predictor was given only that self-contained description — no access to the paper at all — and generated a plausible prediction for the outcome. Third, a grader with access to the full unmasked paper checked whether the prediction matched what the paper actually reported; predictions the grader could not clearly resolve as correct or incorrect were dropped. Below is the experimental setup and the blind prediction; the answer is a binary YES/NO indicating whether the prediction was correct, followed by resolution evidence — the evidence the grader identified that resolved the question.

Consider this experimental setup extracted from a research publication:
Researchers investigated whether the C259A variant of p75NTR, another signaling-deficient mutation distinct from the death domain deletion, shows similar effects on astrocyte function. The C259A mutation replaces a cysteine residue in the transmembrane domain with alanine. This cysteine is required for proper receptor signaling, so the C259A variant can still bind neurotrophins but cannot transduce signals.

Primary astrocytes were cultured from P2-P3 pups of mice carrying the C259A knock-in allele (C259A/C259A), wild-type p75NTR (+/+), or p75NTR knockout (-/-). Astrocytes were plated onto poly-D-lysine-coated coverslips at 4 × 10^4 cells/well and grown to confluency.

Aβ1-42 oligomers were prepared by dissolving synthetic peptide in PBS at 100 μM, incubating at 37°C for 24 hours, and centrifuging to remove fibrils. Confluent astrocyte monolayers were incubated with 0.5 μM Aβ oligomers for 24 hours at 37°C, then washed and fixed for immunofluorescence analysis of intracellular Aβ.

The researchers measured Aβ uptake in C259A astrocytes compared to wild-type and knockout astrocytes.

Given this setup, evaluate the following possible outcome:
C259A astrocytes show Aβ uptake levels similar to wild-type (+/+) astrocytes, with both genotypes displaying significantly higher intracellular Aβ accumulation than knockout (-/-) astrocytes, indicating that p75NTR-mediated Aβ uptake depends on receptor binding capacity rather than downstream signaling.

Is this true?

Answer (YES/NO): NO